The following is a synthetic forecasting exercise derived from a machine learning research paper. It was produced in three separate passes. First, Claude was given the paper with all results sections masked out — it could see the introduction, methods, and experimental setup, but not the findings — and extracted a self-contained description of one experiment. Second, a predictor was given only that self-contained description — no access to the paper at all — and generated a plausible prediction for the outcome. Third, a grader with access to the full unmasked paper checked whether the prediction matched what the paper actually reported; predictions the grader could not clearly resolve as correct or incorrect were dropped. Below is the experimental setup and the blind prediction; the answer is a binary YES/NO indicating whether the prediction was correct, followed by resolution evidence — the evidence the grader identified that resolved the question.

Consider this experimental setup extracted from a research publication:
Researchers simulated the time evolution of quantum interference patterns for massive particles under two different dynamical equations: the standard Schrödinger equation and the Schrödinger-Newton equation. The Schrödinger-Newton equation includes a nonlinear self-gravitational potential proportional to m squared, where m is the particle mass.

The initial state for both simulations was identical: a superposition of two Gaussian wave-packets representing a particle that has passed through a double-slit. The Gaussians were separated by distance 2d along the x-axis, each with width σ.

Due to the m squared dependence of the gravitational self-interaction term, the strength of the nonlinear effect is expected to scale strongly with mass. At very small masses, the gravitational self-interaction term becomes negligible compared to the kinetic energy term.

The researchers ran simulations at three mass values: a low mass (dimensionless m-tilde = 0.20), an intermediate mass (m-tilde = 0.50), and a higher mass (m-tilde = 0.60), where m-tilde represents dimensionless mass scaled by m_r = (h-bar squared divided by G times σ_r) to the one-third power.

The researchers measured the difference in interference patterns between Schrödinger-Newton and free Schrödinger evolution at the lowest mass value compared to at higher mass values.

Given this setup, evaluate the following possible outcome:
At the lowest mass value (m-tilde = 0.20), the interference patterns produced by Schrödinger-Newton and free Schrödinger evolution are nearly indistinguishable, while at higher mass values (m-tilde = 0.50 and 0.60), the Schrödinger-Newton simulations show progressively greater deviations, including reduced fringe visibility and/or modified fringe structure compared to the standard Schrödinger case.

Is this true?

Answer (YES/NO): YES